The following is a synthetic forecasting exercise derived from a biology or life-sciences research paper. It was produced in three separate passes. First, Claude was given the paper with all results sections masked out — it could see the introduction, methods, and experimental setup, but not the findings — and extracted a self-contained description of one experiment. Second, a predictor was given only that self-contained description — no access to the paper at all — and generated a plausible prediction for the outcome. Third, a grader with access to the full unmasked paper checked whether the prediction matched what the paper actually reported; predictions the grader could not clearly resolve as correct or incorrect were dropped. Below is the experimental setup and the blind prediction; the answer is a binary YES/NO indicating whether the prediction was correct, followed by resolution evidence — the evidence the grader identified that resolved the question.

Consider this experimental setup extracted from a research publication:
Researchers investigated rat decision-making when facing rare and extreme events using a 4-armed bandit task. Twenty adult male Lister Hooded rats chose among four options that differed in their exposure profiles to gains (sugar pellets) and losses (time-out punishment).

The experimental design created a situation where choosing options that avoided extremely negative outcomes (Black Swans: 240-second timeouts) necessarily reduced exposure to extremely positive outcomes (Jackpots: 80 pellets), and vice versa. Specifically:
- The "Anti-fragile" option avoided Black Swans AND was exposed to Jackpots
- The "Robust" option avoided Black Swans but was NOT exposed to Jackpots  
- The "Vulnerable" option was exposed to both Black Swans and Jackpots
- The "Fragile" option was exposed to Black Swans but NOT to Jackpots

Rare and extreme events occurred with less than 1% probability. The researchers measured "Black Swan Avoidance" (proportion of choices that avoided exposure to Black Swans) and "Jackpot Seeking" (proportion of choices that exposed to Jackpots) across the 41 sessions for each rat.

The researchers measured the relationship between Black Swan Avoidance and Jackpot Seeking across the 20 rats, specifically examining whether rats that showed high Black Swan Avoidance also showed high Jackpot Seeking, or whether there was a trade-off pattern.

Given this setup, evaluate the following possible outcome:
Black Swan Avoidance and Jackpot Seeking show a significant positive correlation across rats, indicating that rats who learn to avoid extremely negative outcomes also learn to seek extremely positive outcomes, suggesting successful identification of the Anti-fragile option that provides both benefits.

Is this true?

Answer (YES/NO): NO